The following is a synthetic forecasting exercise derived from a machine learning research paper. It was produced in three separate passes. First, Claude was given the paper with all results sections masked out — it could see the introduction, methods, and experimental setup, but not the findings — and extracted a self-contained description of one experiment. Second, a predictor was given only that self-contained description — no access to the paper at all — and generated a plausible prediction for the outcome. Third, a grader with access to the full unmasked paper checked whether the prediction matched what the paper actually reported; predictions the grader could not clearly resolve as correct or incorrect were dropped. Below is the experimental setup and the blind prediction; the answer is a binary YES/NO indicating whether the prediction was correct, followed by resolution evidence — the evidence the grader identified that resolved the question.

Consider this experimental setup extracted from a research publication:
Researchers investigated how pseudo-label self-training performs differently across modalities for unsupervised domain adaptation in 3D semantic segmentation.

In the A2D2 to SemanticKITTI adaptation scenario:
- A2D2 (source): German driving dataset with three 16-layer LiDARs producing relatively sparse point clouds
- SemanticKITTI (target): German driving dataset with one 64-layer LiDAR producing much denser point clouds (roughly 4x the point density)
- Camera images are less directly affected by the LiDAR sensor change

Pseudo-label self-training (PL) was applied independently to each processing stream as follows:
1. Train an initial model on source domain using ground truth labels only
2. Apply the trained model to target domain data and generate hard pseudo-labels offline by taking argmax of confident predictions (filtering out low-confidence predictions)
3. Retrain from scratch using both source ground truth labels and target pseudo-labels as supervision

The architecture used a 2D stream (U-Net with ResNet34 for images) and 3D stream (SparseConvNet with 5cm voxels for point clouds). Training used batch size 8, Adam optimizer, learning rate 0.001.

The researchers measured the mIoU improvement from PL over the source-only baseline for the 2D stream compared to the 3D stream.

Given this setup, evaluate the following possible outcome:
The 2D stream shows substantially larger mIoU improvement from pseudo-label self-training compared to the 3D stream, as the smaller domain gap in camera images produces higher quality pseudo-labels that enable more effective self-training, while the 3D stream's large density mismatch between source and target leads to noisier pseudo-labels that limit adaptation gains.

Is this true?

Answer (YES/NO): NO